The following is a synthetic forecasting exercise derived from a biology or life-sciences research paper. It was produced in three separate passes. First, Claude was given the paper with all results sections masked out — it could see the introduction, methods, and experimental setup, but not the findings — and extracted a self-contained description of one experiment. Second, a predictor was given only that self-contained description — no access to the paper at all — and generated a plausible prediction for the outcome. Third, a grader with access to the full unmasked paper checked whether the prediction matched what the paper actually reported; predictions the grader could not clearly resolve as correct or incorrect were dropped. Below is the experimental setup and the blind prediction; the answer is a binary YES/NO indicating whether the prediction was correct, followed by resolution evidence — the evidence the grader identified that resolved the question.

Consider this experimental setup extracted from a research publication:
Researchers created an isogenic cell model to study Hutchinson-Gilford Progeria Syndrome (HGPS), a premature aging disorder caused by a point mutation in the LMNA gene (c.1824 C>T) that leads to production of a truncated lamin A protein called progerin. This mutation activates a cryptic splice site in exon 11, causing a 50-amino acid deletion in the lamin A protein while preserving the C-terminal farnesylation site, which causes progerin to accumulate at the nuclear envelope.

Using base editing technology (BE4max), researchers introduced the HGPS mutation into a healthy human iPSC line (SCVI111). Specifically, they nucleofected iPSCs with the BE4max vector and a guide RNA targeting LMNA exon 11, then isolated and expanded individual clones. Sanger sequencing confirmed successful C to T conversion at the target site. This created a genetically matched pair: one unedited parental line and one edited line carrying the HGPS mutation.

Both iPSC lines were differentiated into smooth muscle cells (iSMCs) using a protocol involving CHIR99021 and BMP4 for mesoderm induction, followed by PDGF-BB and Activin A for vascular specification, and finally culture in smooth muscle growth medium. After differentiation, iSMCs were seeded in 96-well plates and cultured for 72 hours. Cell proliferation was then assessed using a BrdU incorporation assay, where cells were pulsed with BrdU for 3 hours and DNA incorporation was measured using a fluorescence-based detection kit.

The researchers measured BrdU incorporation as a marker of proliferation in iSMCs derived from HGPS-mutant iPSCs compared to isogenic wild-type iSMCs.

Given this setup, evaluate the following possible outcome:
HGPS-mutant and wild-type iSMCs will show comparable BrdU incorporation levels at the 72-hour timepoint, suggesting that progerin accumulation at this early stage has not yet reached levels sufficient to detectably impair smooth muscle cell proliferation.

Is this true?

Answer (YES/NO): NO